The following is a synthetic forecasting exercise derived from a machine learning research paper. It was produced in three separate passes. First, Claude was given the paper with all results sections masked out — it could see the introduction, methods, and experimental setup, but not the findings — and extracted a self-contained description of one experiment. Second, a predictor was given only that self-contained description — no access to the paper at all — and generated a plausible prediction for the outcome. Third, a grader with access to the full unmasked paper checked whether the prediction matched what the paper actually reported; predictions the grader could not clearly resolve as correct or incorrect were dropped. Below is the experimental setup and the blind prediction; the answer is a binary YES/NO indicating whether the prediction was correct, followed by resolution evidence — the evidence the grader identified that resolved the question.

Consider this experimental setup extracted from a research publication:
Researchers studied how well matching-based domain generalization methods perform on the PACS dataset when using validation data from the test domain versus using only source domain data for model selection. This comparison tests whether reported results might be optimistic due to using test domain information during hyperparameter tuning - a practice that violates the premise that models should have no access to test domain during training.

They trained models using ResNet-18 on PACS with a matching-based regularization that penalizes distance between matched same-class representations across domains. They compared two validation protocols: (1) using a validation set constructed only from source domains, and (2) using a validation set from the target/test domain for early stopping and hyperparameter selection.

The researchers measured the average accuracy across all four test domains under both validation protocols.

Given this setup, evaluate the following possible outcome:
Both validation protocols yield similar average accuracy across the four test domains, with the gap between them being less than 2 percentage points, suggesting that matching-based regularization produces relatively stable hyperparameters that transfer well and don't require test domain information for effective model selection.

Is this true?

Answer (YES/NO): YES